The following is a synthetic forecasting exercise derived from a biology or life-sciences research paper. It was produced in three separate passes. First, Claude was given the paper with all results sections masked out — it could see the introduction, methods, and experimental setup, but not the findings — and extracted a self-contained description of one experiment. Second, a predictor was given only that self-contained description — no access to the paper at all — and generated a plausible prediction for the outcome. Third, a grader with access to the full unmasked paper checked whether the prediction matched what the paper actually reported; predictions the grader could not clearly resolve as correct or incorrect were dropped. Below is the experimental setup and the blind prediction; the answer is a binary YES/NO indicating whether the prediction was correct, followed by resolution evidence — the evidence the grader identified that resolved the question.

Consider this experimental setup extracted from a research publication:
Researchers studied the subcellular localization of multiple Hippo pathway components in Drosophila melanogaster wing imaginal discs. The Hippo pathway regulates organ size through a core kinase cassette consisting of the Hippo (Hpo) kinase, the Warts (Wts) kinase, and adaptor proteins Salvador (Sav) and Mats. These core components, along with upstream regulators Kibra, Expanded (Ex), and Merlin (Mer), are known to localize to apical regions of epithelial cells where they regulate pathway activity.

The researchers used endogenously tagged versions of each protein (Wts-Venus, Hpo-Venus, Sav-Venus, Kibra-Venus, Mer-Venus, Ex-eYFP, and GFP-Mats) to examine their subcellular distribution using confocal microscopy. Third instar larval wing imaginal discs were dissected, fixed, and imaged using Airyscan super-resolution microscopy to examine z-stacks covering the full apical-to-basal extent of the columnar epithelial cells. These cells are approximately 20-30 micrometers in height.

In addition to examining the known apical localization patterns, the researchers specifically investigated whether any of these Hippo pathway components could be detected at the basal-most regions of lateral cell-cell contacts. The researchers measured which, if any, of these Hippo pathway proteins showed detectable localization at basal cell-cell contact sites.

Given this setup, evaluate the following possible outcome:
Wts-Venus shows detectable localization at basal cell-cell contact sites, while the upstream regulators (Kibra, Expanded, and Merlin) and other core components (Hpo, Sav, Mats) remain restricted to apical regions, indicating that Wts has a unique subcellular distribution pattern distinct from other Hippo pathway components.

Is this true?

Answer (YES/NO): YES